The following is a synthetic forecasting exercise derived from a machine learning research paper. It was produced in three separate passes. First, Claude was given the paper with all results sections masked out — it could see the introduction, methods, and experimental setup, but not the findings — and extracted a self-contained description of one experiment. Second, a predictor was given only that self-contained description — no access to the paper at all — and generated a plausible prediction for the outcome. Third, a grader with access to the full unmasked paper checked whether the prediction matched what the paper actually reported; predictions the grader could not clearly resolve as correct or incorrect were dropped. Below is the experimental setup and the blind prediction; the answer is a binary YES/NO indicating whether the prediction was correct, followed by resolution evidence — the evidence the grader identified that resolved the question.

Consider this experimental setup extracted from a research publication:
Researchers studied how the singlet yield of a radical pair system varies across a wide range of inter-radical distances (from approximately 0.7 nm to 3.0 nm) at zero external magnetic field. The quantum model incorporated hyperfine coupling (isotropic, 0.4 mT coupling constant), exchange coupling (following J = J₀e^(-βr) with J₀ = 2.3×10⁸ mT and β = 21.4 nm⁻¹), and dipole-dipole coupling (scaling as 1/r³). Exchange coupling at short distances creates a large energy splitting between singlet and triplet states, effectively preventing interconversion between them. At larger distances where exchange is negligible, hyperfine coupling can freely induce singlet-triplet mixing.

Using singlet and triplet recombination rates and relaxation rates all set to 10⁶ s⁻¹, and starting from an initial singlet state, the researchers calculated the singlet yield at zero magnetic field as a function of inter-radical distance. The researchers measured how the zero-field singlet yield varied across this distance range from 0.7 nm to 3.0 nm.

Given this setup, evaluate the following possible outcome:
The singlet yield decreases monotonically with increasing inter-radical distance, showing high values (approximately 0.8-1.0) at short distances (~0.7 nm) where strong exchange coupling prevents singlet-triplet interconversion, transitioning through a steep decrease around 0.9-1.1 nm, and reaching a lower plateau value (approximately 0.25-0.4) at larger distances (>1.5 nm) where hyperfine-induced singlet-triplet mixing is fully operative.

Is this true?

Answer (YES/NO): NO